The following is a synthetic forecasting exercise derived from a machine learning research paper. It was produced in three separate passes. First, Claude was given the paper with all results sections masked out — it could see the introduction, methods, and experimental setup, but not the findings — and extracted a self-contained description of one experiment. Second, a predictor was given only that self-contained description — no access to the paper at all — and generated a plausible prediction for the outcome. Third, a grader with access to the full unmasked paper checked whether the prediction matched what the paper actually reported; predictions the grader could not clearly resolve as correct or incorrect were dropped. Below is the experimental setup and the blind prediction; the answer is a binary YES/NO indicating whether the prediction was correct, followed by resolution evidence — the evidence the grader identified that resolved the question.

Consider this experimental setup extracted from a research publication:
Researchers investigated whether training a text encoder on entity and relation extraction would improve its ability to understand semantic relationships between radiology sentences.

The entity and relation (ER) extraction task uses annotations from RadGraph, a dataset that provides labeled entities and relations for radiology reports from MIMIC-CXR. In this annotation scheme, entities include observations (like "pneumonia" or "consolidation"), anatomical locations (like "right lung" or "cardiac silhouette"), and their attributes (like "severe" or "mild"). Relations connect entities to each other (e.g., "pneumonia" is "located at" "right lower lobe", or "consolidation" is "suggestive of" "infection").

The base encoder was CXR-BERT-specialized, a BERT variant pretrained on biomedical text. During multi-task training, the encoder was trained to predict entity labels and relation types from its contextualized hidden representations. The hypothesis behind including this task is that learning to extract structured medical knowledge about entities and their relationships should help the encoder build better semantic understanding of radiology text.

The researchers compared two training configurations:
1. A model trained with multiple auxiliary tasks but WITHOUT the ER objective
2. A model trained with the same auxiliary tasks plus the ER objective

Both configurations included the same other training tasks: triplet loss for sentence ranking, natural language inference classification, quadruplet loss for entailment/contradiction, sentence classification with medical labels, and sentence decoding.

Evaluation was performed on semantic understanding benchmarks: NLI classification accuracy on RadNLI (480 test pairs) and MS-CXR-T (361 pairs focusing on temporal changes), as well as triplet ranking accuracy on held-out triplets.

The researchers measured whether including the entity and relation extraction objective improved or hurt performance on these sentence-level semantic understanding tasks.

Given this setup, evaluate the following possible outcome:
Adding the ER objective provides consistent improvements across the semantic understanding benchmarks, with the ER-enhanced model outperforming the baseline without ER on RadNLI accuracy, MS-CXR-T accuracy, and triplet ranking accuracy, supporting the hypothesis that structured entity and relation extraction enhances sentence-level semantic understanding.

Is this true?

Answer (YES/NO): NO